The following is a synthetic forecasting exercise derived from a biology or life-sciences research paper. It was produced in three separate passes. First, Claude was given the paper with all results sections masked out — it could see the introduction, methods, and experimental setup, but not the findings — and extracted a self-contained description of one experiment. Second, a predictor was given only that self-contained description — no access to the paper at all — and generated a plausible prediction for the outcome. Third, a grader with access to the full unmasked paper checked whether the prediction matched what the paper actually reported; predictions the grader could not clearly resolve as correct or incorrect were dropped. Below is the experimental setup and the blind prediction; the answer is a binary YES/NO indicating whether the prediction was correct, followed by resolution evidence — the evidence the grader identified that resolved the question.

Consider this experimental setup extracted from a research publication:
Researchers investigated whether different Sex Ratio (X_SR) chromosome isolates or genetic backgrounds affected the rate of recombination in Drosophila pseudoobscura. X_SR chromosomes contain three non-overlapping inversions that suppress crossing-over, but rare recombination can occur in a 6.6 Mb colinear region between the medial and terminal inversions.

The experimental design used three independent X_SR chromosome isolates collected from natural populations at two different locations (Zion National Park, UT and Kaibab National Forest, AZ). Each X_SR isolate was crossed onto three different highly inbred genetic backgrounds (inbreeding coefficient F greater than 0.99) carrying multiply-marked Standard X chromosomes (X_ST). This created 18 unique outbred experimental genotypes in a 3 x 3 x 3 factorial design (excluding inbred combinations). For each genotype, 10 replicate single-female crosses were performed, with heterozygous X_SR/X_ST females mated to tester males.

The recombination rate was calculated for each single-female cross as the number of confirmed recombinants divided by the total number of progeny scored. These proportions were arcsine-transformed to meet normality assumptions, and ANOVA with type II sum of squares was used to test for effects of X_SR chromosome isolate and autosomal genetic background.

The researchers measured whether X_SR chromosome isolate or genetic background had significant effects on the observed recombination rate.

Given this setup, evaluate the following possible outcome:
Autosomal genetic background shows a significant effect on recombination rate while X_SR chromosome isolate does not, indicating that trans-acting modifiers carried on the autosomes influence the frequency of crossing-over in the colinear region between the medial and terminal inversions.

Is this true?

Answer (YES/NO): NO